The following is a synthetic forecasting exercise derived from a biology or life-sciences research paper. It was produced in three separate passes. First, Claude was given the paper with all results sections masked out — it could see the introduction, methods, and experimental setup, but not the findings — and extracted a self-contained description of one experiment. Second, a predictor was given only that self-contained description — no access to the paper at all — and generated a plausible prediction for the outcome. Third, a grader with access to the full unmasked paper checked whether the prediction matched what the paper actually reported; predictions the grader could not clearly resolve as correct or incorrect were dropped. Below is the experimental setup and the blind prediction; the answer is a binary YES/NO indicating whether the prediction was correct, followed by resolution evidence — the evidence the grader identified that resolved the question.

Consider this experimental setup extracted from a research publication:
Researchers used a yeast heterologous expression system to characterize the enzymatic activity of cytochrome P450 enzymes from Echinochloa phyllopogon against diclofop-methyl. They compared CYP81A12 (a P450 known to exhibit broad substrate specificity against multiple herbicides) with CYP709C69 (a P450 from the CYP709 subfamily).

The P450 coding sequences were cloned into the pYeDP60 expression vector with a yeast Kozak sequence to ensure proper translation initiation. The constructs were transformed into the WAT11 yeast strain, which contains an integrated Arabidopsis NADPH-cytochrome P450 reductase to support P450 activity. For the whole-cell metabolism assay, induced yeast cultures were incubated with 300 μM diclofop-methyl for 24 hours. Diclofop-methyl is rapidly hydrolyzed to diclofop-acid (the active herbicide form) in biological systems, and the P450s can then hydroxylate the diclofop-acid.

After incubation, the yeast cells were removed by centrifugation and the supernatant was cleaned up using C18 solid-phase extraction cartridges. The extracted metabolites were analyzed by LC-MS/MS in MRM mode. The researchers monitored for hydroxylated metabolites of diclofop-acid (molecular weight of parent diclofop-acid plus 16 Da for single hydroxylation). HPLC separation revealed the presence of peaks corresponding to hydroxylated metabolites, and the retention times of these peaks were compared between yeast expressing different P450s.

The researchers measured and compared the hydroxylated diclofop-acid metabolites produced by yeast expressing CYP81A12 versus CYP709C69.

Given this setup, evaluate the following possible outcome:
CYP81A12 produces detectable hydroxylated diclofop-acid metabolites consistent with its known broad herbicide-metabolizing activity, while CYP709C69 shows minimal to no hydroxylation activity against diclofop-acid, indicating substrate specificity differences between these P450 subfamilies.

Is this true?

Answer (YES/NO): NO